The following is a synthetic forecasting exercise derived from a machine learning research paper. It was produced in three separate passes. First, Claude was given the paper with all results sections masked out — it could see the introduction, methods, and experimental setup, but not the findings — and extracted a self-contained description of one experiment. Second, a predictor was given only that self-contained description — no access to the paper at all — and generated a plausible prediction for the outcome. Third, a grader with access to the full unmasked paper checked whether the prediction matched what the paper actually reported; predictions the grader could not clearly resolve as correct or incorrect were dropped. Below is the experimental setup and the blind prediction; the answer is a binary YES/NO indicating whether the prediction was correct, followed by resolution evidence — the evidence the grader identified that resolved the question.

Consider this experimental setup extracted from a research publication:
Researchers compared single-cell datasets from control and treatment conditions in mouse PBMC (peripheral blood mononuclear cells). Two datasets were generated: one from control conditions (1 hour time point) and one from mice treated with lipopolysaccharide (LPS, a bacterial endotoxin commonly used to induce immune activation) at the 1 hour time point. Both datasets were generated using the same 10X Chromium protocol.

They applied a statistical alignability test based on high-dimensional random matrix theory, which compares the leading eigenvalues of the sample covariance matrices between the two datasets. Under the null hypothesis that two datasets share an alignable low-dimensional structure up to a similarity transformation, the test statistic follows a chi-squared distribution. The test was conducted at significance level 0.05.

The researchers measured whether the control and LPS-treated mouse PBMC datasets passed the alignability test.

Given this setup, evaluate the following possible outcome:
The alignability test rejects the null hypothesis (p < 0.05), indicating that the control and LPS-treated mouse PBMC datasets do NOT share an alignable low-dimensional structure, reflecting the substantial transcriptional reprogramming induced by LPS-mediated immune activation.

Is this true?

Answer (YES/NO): NO